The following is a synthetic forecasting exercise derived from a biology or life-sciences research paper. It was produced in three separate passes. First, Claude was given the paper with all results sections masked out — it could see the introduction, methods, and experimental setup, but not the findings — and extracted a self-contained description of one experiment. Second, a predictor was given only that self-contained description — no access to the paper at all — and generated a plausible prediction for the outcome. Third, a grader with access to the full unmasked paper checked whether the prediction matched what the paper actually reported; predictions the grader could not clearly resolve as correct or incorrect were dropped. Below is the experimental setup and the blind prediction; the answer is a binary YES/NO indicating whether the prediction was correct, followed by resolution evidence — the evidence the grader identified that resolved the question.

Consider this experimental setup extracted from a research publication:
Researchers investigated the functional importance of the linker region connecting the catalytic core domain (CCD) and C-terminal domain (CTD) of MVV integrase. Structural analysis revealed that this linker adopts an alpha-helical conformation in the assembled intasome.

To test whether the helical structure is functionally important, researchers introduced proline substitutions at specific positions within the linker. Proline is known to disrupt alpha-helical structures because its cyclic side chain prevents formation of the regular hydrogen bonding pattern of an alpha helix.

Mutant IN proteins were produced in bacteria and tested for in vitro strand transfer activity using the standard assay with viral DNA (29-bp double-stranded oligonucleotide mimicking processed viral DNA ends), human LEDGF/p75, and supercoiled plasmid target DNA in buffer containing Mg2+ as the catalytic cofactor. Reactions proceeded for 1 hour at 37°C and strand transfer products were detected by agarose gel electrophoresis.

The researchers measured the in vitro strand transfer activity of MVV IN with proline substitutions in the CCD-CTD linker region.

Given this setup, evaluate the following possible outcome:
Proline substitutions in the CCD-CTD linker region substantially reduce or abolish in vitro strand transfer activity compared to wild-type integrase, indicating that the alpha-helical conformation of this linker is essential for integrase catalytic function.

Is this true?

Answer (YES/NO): YES